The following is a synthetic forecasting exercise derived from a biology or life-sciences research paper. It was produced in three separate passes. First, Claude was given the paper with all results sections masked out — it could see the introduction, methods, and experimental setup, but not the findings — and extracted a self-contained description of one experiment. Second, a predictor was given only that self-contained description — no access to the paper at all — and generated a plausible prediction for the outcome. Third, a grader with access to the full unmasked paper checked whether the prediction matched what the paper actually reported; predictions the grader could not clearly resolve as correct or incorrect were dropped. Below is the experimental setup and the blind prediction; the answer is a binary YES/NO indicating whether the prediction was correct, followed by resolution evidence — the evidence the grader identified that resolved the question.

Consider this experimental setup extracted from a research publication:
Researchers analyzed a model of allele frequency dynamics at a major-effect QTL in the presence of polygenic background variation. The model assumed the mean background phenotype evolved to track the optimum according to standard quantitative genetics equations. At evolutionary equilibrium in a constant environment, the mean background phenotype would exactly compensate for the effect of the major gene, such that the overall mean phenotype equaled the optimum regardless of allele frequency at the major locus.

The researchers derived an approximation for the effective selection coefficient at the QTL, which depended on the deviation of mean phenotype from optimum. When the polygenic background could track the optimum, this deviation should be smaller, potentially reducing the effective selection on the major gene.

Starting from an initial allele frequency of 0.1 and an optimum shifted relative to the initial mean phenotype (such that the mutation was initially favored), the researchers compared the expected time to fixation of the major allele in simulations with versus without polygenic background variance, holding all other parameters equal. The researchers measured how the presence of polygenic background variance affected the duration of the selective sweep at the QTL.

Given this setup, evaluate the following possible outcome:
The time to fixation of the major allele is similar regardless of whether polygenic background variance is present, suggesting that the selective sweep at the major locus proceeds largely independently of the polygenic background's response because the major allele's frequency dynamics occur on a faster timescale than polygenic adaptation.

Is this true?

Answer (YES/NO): NO